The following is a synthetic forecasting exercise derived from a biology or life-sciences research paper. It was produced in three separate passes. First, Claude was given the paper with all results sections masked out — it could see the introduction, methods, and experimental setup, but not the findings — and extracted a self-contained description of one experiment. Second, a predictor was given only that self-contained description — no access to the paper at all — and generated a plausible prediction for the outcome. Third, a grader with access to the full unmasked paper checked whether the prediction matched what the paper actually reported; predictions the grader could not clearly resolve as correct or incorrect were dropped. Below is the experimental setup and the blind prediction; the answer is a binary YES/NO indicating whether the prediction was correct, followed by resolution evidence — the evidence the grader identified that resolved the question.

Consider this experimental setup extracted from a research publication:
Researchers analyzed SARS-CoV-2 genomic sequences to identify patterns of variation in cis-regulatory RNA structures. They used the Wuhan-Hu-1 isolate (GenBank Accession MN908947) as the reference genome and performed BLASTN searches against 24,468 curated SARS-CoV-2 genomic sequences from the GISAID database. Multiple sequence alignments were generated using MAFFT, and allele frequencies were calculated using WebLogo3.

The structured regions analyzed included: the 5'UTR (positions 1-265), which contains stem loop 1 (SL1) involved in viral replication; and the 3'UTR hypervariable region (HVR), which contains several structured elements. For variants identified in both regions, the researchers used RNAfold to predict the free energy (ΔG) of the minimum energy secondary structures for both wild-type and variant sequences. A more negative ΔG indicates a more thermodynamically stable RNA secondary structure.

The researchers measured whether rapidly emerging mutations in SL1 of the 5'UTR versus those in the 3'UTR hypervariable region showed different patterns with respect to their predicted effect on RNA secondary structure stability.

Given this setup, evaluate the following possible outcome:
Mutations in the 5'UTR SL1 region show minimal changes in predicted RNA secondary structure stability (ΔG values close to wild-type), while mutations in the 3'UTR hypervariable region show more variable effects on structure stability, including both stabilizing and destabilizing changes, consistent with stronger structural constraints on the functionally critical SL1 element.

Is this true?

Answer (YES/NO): NO